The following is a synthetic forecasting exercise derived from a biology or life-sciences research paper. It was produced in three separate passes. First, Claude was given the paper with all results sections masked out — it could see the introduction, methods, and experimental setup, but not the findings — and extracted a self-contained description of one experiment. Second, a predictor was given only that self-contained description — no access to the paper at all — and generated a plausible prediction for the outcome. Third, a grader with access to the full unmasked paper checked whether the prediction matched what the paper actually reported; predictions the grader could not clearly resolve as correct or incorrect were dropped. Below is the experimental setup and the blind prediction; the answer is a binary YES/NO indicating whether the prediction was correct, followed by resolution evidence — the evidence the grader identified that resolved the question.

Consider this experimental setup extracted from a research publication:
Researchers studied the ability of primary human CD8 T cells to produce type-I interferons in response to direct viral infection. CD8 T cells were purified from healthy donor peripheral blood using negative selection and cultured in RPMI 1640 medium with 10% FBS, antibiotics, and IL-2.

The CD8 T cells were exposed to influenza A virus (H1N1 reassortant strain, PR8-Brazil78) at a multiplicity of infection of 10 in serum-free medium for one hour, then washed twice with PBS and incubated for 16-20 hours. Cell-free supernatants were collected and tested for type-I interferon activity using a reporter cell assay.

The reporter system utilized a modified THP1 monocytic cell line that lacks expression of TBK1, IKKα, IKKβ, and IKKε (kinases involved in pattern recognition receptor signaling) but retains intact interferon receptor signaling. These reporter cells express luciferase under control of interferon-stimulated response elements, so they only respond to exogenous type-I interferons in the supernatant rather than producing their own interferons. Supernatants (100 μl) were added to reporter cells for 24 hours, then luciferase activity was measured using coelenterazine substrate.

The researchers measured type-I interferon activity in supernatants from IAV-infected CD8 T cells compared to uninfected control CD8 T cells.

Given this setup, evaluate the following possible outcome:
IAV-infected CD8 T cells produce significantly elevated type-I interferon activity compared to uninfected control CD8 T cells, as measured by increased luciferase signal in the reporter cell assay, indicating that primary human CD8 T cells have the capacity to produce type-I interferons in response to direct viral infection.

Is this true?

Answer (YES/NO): YES